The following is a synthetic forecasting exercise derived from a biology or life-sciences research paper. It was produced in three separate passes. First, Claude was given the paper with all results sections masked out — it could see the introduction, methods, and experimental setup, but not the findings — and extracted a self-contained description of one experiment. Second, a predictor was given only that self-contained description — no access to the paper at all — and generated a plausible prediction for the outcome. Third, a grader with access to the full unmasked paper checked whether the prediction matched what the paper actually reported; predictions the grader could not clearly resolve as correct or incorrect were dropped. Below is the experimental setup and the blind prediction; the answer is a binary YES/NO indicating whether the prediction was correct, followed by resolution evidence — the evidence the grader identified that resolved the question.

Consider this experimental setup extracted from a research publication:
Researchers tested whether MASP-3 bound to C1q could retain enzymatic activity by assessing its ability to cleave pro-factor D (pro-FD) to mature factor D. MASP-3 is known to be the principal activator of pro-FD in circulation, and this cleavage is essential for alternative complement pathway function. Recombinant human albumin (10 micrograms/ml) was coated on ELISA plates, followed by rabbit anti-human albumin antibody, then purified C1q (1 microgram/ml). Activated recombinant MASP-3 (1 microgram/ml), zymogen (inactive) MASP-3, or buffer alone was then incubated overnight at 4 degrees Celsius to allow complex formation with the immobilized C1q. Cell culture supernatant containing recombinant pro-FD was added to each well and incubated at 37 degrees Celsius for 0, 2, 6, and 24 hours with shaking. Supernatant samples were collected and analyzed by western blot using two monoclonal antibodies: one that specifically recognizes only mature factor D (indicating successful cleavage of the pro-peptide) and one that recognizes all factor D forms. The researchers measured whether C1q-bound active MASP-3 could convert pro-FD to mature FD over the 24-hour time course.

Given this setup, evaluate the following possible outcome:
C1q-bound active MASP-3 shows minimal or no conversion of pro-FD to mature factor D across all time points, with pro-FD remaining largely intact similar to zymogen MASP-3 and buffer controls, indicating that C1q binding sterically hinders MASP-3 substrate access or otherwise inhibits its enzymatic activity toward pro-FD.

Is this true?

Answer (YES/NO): NO